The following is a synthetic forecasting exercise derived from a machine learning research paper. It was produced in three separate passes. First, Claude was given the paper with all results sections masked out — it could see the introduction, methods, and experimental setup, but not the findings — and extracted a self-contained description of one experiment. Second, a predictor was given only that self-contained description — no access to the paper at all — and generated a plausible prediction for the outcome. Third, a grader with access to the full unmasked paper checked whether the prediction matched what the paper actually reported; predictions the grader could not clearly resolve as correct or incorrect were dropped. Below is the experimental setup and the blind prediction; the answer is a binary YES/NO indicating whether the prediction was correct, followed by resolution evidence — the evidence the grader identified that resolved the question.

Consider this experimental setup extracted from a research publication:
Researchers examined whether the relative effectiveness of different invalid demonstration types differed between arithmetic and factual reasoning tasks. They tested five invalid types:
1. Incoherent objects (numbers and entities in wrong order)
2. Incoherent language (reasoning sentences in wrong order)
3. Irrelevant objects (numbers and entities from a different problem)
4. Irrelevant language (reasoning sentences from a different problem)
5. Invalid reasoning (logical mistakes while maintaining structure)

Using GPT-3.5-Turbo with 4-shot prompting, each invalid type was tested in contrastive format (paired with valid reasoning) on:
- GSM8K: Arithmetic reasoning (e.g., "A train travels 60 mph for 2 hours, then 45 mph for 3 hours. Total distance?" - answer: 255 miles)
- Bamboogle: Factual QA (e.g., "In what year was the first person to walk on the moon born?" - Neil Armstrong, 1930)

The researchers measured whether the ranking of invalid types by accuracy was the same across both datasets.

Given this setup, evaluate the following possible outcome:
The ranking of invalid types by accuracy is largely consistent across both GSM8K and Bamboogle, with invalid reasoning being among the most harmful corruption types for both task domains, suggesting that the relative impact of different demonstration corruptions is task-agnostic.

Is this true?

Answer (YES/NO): NO